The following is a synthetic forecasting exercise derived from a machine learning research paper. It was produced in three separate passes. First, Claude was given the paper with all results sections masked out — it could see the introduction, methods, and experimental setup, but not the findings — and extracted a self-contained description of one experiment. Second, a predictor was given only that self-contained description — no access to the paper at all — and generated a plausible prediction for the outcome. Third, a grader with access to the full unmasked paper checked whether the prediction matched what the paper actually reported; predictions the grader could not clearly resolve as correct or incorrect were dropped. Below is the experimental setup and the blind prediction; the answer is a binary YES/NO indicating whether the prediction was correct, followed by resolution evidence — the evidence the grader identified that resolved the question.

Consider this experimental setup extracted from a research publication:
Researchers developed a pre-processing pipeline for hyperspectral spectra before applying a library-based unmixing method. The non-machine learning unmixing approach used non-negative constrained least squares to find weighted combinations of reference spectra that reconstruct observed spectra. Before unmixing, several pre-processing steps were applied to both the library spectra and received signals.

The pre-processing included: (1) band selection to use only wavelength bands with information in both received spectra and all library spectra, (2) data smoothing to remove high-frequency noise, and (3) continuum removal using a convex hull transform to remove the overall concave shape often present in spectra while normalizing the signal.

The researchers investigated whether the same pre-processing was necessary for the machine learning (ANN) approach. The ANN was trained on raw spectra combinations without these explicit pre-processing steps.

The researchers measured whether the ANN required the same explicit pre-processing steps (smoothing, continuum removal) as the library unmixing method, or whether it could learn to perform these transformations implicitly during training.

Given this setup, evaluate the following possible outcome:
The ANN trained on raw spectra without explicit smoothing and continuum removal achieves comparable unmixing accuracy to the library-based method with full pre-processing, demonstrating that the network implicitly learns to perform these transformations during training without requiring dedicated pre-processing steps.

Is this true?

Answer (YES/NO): YES